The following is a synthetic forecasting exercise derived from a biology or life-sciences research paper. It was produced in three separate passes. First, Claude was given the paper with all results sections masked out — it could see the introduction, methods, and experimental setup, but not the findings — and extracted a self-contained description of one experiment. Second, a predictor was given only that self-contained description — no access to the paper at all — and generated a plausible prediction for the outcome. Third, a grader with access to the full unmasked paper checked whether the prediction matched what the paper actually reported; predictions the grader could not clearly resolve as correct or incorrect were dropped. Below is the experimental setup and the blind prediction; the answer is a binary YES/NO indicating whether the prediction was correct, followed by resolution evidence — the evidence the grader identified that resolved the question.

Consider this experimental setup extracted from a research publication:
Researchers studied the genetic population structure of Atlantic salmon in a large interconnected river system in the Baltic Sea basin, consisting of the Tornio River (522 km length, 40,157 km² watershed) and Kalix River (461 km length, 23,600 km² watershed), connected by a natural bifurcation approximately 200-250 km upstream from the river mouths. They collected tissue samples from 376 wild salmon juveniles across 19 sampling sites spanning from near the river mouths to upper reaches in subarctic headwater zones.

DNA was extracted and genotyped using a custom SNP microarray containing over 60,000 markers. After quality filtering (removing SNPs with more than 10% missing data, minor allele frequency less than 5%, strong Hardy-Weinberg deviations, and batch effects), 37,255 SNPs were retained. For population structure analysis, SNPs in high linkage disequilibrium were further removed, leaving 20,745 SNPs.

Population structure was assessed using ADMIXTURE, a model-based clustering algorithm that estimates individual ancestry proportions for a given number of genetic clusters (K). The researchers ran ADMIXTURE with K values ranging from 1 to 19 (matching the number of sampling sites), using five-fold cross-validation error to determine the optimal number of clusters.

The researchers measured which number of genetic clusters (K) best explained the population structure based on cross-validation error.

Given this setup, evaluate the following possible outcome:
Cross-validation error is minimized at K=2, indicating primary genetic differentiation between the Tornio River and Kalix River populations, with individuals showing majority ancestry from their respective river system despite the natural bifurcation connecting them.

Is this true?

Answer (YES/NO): NO